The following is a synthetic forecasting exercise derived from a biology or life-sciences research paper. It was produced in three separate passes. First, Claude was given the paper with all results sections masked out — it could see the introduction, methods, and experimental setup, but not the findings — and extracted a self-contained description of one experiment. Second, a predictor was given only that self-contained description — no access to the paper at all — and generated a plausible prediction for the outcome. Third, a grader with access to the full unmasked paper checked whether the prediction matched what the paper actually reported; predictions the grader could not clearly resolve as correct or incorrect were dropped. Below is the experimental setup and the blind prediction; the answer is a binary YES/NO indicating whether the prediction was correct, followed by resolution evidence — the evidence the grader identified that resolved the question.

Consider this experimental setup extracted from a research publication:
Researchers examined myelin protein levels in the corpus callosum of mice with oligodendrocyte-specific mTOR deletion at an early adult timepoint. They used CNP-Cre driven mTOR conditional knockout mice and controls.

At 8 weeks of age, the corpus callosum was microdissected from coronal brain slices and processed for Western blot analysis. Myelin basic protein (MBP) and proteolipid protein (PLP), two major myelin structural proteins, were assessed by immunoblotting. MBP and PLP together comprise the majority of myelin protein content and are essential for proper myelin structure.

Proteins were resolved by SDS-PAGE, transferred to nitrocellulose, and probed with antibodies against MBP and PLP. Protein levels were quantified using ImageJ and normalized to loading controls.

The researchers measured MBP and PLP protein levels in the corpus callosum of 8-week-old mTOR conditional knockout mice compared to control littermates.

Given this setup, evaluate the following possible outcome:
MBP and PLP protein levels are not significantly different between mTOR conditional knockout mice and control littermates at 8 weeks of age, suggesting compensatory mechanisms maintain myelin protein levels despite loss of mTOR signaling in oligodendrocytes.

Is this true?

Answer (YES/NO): NO